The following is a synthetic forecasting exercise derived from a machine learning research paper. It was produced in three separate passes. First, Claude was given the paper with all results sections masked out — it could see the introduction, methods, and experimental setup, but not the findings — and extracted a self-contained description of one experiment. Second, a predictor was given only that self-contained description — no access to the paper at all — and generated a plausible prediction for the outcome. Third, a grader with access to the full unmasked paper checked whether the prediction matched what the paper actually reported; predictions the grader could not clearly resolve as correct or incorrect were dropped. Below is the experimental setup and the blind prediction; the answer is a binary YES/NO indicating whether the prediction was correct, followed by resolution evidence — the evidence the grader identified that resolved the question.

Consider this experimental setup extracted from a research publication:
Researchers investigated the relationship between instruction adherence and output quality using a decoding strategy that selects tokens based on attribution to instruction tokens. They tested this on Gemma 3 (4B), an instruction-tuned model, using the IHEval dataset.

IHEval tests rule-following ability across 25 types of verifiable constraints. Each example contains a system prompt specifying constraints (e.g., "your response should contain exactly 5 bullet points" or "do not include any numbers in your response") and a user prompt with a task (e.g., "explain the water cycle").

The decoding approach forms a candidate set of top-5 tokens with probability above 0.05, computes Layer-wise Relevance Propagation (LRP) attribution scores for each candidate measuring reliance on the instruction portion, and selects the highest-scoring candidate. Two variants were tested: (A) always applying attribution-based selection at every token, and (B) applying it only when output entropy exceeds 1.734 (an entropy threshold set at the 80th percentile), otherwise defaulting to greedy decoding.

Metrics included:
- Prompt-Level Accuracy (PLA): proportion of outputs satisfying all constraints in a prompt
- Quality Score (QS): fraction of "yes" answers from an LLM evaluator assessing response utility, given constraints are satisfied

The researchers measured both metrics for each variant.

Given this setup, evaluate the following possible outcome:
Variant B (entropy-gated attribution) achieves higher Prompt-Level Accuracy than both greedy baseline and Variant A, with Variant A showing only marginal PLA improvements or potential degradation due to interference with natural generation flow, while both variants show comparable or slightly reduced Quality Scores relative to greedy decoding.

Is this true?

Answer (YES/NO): NO